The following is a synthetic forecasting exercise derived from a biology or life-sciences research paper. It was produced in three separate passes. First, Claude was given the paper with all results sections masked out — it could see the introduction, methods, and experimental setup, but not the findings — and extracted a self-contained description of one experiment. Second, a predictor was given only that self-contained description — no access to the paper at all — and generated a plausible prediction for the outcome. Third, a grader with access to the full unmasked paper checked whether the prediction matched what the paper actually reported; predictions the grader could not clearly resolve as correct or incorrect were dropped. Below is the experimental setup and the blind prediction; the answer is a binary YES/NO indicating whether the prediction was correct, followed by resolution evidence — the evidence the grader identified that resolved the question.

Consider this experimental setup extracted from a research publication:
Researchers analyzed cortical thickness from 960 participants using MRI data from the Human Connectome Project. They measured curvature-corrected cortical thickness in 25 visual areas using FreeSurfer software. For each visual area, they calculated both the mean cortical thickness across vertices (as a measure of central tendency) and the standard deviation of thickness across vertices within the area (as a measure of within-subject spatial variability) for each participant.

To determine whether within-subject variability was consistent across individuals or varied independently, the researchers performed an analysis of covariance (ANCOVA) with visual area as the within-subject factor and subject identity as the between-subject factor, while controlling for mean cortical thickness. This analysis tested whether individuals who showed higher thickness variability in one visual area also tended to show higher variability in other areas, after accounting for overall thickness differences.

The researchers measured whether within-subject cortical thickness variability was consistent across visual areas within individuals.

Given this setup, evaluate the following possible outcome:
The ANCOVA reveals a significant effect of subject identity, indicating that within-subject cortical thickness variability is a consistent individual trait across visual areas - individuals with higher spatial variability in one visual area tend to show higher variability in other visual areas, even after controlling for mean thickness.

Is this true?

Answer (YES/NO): NO